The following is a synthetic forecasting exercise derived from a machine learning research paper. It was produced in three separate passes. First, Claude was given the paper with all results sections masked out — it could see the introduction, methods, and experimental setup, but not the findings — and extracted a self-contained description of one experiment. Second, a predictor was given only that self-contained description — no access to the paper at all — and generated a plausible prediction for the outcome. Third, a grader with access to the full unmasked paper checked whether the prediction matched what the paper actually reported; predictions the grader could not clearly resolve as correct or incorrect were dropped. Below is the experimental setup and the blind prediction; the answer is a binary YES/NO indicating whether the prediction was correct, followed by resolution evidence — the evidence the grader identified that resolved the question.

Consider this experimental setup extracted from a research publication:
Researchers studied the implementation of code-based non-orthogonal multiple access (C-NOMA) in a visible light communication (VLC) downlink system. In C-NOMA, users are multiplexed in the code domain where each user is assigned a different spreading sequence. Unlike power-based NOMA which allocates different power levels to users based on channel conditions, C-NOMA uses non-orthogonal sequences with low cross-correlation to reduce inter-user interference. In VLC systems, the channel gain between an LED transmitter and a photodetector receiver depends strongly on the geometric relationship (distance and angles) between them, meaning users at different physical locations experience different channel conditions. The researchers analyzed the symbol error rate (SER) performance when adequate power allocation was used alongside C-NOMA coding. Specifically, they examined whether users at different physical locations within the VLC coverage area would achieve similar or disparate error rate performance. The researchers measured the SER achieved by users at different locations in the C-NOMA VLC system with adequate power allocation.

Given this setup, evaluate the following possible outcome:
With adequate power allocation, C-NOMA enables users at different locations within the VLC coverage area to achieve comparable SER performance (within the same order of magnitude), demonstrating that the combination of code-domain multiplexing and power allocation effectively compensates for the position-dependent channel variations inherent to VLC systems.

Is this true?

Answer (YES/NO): YES